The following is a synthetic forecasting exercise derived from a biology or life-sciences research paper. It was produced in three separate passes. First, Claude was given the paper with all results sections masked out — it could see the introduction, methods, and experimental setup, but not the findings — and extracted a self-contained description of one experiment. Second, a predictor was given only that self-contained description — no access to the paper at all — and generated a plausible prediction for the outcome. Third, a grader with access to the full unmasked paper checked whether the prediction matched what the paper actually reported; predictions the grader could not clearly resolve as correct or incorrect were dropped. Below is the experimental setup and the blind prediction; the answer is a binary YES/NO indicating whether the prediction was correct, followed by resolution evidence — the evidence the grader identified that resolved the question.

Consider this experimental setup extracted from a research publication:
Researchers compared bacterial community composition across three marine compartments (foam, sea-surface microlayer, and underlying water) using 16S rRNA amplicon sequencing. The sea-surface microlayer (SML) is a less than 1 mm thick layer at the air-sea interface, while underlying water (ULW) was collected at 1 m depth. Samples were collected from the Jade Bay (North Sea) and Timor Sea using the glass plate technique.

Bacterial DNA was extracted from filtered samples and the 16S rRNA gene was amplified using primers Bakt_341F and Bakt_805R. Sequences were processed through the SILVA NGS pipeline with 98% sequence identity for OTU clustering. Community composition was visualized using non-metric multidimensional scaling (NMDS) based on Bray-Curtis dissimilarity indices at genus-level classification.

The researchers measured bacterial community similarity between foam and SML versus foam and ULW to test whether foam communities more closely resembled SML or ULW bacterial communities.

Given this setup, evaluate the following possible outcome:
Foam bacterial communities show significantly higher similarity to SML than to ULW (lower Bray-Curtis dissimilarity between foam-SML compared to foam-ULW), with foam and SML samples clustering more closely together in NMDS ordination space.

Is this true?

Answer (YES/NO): NO